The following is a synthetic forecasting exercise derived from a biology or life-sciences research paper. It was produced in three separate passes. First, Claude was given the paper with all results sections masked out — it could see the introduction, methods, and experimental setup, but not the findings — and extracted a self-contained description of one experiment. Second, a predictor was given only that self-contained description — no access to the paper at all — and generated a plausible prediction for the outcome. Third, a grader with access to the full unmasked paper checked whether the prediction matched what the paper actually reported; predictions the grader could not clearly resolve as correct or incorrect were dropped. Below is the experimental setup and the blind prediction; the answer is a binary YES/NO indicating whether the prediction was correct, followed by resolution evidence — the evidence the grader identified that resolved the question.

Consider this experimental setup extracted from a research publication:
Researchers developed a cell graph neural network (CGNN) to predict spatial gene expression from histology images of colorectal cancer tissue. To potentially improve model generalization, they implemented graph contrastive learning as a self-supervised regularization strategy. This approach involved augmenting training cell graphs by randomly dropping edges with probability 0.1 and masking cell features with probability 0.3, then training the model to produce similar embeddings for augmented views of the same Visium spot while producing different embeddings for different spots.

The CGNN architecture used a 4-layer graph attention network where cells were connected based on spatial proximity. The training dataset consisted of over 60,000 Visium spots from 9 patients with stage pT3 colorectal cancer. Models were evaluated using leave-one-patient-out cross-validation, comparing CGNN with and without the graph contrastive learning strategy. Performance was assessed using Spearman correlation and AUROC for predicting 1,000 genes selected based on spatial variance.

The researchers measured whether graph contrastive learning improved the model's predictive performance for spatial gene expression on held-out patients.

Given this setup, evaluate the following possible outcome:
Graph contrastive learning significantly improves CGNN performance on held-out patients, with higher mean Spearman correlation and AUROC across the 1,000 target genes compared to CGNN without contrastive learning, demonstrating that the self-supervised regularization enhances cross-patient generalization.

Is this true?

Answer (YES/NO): NO